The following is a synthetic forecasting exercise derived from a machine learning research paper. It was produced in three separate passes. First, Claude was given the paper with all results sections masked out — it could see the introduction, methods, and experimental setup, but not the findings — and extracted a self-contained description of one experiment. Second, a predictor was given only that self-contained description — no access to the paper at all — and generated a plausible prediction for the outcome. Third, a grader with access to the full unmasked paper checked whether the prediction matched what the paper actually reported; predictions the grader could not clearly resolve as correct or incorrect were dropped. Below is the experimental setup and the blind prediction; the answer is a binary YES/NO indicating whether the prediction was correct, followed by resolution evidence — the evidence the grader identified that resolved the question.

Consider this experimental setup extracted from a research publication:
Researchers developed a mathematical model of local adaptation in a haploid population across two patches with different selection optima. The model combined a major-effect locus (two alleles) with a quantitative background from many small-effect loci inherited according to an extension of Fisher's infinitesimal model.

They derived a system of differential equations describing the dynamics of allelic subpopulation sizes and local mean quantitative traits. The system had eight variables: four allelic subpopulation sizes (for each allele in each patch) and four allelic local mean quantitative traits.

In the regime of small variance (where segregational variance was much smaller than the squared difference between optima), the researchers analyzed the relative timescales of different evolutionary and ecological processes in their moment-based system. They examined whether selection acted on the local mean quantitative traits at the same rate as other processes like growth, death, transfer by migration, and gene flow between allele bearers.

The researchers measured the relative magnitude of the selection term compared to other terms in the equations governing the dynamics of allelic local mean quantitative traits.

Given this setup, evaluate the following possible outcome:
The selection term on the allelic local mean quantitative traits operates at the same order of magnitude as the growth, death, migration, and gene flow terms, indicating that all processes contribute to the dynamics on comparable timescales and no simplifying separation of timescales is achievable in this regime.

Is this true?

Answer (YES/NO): NO